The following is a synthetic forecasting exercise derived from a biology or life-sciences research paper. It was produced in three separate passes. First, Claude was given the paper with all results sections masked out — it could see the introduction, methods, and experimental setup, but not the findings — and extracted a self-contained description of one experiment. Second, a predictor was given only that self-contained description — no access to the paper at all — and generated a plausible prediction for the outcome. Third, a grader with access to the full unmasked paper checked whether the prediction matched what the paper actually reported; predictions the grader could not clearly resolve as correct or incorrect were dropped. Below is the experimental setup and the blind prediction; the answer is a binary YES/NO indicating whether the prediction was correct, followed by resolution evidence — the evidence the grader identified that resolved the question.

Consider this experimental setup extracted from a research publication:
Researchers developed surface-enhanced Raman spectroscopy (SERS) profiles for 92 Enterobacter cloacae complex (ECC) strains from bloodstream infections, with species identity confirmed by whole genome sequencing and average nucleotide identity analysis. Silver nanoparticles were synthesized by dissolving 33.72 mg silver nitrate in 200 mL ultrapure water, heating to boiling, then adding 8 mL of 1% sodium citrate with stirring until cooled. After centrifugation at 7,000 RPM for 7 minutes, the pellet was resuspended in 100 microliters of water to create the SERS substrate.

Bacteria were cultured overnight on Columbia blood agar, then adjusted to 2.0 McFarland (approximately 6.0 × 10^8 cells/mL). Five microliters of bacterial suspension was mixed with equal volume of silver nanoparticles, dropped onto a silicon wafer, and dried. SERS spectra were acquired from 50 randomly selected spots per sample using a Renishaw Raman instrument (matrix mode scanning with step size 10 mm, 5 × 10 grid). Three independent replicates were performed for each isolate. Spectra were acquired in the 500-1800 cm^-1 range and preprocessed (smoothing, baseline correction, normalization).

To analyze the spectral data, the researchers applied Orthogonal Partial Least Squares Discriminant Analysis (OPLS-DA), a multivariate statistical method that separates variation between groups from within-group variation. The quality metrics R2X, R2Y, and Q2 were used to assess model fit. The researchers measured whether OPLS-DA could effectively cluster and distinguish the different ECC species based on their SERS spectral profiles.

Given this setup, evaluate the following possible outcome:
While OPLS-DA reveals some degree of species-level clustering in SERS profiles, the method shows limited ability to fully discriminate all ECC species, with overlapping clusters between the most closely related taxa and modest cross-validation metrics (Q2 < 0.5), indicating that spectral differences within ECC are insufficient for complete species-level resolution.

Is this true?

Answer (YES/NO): YES